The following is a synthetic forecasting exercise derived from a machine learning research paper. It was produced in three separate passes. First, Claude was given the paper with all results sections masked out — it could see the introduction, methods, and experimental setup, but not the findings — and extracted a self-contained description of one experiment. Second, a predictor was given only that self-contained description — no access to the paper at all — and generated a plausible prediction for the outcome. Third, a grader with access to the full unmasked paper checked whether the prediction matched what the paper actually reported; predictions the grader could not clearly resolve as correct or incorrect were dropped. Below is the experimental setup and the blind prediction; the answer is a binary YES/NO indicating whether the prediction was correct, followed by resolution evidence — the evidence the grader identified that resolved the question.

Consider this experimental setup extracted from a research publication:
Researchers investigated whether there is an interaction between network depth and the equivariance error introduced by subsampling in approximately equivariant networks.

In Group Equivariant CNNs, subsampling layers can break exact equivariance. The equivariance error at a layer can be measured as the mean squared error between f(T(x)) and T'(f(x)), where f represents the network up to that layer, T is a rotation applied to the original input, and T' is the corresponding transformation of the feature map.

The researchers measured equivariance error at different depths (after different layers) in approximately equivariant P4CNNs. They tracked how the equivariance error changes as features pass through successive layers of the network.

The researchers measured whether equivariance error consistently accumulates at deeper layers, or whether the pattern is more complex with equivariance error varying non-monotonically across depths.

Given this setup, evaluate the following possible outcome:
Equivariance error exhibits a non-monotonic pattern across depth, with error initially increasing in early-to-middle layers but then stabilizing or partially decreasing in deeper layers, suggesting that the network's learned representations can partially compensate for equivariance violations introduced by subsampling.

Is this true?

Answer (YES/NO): NO